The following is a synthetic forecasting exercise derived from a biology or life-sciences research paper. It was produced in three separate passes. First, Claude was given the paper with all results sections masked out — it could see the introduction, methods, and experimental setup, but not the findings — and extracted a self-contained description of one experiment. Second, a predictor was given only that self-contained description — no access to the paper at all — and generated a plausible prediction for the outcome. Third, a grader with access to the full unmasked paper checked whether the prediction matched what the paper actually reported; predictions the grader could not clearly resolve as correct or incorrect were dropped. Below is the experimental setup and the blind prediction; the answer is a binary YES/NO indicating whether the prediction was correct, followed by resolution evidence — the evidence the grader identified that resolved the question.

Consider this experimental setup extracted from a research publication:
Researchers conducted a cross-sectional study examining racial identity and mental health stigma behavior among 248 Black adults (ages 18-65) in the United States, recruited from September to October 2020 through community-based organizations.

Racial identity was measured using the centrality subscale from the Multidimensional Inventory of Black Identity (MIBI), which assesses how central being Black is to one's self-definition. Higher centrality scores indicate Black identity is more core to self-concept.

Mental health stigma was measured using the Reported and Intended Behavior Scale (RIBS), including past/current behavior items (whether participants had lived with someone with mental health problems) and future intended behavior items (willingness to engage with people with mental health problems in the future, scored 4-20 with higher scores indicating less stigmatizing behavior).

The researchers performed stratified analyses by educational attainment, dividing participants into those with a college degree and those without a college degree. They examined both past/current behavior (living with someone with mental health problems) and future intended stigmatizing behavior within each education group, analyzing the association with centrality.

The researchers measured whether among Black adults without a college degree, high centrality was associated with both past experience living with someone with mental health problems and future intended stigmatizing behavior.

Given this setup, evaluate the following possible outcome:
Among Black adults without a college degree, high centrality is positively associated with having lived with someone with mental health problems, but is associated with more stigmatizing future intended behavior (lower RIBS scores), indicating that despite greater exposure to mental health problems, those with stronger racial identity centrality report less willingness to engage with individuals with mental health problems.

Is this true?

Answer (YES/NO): YES